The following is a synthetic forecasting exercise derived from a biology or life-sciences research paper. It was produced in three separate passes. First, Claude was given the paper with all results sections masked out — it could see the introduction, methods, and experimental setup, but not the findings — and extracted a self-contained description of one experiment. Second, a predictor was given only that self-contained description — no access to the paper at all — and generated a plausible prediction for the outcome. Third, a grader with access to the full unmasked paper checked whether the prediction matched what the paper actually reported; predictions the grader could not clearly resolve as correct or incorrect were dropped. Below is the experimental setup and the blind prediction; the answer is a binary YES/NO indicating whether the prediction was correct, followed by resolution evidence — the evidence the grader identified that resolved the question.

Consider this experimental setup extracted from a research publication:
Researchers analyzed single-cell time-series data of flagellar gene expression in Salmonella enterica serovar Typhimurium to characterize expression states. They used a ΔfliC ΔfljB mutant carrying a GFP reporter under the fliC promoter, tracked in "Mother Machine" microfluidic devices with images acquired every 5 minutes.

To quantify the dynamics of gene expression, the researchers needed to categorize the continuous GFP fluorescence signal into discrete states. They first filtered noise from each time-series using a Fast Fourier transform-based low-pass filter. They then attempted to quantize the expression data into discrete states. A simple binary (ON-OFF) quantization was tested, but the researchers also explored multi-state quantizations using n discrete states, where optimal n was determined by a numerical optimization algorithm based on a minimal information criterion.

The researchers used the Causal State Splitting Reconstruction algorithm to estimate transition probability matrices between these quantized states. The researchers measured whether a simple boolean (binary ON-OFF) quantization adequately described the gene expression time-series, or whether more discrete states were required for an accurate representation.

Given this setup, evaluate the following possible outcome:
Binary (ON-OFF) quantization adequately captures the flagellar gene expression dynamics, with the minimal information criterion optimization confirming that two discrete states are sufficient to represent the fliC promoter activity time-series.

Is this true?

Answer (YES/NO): NO